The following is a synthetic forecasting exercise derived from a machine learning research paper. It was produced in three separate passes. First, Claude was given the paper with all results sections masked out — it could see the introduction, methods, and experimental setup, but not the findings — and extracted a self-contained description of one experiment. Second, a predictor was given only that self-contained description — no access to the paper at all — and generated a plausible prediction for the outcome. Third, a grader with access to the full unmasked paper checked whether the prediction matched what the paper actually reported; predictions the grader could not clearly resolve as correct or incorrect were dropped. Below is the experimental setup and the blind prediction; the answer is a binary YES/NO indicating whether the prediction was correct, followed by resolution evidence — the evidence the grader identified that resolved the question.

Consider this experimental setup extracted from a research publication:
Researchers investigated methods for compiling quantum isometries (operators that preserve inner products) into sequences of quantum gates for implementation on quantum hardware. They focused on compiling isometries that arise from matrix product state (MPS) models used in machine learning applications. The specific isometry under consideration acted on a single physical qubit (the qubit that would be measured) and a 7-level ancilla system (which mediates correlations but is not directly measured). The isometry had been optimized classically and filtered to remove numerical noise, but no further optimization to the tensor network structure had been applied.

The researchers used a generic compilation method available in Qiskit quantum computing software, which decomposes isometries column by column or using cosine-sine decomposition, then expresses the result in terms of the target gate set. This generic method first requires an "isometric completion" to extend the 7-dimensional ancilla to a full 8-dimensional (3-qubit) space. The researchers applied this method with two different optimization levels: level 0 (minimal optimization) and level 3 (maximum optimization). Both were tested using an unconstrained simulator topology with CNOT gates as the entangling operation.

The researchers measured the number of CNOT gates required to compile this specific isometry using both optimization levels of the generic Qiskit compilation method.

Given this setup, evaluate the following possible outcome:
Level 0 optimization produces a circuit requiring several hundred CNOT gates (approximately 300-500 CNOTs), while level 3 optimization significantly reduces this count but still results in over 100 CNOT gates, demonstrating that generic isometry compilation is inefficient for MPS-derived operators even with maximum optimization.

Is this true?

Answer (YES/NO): NO